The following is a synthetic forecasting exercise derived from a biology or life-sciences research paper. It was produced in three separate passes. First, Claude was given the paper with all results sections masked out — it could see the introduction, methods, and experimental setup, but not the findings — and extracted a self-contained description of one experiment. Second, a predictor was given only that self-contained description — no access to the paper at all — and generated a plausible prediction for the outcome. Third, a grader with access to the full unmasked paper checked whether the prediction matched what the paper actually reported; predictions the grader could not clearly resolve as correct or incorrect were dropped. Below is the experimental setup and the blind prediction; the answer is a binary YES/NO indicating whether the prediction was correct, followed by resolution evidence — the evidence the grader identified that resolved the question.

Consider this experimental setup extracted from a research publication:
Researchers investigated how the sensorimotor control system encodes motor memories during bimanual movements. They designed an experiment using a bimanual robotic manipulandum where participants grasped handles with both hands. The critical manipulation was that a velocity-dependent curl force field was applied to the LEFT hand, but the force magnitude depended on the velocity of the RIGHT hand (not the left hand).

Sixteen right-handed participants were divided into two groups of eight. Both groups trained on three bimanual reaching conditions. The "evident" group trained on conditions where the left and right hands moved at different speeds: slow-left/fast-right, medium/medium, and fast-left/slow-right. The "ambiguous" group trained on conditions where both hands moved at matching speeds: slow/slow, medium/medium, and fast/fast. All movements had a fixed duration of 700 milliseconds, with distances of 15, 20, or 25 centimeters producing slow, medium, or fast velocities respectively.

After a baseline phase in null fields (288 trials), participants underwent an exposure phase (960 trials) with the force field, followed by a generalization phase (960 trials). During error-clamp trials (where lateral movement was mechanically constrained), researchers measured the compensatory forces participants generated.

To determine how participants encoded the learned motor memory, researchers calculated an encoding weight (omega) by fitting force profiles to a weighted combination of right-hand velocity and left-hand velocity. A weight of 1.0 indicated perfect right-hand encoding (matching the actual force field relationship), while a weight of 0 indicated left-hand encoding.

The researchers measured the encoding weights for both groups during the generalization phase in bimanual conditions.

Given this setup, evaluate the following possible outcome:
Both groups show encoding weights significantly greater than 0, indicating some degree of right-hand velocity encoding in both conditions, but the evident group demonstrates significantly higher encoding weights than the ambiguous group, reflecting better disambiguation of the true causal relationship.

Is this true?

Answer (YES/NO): YES